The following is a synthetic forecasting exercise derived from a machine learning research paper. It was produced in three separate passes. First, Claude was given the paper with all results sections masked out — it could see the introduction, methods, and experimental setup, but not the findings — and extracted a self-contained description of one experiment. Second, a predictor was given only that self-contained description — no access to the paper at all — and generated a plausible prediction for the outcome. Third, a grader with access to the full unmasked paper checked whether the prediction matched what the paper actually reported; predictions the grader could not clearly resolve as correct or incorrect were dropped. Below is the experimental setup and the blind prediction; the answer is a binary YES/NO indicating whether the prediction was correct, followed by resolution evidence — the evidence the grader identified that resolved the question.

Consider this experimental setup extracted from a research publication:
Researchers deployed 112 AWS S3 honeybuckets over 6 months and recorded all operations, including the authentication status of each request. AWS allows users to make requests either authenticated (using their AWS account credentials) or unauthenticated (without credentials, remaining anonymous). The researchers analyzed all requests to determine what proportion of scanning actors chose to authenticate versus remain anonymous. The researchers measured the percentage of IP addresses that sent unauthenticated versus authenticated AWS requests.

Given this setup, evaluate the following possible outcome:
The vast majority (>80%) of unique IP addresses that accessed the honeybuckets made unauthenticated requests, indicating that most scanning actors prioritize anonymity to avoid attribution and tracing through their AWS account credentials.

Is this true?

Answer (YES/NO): YES